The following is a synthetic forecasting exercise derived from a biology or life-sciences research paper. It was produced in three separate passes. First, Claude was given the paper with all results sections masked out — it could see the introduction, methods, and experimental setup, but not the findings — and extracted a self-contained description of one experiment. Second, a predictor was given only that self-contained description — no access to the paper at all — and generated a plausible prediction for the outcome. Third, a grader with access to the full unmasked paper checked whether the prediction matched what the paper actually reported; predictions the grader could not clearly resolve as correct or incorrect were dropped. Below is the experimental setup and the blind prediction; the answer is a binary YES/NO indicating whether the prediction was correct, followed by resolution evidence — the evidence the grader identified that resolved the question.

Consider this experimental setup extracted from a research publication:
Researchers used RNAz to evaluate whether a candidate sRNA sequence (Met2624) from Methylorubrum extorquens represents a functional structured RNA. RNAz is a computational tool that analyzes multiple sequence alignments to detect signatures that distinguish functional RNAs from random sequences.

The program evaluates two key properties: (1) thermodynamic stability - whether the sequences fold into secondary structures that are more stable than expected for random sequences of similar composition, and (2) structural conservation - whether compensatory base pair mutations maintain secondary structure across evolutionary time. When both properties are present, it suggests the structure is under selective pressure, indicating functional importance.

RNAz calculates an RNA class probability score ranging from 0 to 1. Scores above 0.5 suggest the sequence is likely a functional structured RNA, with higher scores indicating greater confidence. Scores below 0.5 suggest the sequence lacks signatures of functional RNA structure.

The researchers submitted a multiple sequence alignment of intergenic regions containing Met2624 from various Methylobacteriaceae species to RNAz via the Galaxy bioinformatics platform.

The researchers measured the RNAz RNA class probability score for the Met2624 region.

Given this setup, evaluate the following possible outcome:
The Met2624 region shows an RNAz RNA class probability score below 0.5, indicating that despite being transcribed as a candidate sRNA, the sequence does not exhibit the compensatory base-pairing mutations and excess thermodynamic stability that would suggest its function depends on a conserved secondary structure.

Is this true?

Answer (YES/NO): NO